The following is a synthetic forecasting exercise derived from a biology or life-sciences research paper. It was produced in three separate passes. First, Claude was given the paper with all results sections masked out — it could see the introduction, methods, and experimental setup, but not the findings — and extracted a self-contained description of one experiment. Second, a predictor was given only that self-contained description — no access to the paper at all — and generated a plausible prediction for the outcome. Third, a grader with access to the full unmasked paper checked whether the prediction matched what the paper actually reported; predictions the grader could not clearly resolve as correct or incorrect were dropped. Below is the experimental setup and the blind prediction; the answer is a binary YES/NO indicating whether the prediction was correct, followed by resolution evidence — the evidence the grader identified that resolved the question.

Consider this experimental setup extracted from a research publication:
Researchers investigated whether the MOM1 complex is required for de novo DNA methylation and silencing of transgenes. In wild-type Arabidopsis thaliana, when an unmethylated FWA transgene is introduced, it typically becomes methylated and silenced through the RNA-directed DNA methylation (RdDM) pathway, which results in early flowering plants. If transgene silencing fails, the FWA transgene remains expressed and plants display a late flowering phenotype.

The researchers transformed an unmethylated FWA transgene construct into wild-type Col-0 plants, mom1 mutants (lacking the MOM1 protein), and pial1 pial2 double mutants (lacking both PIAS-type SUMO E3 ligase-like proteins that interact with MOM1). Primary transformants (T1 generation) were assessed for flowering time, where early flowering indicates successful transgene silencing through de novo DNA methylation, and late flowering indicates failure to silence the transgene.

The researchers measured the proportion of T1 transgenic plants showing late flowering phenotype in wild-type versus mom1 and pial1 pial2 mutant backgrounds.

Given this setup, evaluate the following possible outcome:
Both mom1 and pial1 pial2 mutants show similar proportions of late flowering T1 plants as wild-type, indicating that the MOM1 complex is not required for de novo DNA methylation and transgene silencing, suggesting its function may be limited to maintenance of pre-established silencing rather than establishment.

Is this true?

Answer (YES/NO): NO